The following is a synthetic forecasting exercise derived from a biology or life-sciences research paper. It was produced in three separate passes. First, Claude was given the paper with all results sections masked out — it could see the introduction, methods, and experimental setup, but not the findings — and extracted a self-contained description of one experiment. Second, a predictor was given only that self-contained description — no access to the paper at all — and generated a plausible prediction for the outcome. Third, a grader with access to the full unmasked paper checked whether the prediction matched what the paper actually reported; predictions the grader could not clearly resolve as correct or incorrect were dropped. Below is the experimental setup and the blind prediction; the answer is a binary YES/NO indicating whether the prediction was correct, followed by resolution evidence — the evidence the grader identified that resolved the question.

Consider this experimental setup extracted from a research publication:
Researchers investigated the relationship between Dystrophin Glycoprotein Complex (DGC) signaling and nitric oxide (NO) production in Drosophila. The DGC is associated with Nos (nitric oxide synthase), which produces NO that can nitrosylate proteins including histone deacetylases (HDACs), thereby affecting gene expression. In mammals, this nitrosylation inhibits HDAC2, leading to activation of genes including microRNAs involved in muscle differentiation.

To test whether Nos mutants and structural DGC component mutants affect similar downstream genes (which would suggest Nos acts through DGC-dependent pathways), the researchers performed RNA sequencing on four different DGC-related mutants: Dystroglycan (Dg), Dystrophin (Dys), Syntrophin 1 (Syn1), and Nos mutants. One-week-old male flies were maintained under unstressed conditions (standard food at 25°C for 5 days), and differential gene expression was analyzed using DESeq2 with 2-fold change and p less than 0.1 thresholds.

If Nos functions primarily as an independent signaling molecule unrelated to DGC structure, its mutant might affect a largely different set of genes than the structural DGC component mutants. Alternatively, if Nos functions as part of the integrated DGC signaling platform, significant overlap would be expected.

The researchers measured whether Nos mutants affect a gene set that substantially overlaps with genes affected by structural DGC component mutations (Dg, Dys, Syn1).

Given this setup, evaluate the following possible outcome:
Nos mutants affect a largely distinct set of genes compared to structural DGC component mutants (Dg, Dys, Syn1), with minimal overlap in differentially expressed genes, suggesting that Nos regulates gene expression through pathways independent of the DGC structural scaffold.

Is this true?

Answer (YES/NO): NO